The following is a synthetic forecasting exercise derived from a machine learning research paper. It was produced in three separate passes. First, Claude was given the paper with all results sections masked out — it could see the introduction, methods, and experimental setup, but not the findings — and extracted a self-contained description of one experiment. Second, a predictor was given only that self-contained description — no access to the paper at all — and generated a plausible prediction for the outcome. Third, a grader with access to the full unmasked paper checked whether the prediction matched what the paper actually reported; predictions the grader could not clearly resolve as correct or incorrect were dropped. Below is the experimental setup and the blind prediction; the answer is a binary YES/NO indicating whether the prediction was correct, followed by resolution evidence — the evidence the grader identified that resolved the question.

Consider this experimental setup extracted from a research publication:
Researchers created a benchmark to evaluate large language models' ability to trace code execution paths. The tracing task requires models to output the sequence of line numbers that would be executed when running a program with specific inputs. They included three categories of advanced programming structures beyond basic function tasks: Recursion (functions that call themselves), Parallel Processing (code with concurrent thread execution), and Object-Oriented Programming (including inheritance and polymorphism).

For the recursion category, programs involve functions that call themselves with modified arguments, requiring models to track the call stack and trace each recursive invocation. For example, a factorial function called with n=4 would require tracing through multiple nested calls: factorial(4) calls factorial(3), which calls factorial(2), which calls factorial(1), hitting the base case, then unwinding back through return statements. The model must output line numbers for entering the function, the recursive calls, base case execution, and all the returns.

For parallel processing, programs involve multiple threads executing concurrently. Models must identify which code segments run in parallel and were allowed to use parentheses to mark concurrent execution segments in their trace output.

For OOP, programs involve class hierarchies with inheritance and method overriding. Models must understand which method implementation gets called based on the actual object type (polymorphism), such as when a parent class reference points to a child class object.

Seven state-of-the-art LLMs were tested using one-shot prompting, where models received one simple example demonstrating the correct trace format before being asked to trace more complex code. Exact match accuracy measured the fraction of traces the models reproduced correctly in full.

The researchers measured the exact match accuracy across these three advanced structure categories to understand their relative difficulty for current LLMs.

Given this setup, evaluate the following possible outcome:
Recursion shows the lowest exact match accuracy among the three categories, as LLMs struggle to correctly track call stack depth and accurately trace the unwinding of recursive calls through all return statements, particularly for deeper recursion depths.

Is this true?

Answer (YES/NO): NO